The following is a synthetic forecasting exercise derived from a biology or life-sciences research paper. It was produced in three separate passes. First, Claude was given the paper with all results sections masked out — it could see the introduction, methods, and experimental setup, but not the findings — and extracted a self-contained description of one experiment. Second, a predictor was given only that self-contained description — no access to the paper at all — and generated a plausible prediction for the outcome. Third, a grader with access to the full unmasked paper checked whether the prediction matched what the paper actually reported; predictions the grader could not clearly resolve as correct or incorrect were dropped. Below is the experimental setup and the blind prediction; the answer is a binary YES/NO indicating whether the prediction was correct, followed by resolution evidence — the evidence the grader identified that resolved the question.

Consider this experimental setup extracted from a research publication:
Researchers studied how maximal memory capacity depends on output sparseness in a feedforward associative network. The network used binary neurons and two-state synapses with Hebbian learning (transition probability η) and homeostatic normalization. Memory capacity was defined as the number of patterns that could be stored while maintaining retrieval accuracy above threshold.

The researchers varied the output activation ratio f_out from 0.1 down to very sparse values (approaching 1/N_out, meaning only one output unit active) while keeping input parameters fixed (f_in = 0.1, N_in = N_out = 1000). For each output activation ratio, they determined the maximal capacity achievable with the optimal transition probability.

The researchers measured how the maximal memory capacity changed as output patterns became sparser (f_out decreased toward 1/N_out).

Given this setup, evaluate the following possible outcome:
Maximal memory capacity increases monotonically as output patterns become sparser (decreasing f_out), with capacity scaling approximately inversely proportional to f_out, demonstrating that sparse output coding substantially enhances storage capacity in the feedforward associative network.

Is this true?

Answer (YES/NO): NO